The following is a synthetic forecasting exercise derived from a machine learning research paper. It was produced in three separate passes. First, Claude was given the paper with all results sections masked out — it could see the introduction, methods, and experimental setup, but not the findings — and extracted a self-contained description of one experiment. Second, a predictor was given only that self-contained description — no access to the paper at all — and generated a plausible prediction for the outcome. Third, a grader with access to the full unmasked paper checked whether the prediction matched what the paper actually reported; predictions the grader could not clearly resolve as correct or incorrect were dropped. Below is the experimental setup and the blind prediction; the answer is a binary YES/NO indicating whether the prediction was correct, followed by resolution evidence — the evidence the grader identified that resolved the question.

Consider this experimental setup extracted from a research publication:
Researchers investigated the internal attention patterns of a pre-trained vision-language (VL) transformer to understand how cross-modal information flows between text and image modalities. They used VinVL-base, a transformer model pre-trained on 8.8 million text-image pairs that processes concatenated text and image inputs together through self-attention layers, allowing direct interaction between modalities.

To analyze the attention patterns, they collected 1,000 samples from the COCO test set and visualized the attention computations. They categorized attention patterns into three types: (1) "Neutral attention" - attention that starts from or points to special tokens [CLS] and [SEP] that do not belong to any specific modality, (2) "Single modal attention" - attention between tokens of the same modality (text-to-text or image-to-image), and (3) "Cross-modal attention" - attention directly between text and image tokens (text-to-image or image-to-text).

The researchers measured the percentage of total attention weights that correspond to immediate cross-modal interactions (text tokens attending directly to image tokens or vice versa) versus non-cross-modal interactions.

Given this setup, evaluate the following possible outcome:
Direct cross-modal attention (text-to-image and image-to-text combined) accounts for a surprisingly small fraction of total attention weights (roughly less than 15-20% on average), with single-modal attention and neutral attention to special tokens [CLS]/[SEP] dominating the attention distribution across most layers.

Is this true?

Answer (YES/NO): YES